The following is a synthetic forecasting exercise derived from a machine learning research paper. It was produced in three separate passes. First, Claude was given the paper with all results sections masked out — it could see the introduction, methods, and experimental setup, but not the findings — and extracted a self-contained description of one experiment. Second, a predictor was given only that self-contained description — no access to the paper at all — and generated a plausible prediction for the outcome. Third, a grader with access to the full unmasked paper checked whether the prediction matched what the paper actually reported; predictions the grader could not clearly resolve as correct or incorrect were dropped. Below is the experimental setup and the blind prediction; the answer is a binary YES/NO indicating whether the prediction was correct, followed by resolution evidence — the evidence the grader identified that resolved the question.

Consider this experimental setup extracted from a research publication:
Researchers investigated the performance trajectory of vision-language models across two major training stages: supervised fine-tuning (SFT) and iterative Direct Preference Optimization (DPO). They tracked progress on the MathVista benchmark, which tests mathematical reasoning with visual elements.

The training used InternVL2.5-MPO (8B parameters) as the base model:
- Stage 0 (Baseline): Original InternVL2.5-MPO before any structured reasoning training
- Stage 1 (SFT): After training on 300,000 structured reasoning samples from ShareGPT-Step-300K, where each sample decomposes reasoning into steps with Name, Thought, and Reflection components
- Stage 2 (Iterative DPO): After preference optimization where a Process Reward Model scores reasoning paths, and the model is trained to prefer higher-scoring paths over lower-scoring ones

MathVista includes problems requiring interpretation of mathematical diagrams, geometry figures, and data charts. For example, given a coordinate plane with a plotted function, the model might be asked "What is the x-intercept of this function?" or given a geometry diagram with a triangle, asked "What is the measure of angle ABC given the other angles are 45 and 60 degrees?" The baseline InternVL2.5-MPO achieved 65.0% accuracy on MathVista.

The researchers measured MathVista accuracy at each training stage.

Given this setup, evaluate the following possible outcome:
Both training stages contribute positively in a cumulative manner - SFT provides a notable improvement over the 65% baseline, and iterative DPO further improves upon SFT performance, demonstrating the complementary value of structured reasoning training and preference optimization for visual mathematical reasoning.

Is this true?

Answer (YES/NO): NO